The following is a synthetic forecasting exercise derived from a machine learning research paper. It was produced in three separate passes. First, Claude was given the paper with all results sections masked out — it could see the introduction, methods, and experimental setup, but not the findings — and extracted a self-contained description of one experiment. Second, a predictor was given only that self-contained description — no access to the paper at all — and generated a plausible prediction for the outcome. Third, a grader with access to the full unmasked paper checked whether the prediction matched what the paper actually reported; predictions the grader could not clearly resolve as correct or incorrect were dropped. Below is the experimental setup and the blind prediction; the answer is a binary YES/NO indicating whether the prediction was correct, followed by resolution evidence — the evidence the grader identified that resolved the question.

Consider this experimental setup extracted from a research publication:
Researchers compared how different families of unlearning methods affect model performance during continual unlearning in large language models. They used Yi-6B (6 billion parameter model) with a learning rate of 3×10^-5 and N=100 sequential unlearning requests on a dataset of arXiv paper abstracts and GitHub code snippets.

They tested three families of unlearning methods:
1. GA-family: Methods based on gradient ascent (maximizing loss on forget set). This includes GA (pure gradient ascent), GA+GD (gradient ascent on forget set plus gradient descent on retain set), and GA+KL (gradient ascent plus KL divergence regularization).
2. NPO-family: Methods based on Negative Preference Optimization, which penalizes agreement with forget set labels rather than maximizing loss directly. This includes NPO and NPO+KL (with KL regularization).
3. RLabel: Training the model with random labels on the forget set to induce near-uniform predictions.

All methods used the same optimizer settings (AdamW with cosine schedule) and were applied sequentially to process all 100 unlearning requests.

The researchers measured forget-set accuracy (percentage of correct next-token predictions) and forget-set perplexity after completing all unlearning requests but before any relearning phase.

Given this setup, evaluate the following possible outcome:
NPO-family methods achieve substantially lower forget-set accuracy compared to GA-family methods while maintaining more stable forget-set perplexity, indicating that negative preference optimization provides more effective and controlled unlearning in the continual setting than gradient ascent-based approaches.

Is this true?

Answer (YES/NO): NO